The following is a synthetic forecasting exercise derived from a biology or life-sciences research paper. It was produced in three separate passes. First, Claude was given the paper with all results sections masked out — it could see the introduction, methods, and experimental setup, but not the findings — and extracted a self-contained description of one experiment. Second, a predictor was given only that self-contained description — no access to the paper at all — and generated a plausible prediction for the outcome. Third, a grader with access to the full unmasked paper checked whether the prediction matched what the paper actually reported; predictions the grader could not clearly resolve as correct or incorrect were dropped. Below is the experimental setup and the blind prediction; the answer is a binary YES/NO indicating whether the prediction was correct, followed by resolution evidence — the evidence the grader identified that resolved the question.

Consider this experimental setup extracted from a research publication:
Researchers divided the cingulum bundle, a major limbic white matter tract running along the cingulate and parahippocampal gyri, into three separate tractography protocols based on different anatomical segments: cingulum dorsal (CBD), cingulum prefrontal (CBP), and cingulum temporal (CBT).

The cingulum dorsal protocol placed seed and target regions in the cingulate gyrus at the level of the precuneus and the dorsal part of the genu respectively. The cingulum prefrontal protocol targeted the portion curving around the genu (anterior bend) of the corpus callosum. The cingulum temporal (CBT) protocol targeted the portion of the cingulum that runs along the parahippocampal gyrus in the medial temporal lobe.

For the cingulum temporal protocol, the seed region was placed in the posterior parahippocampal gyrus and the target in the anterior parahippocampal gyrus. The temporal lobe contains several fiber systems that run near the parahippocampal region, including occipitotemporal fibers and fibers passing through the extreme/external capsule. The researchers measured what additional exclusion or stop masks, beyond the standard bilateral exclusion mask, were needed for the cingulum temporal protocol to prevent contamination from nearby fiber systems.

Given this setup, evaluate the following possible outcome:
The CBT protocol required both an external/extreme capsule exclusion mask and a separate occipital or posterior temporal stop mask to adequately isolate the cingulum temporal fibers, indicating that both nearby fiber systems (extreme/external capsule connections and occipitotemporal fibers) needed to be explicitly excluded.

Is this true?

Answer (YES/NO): NO